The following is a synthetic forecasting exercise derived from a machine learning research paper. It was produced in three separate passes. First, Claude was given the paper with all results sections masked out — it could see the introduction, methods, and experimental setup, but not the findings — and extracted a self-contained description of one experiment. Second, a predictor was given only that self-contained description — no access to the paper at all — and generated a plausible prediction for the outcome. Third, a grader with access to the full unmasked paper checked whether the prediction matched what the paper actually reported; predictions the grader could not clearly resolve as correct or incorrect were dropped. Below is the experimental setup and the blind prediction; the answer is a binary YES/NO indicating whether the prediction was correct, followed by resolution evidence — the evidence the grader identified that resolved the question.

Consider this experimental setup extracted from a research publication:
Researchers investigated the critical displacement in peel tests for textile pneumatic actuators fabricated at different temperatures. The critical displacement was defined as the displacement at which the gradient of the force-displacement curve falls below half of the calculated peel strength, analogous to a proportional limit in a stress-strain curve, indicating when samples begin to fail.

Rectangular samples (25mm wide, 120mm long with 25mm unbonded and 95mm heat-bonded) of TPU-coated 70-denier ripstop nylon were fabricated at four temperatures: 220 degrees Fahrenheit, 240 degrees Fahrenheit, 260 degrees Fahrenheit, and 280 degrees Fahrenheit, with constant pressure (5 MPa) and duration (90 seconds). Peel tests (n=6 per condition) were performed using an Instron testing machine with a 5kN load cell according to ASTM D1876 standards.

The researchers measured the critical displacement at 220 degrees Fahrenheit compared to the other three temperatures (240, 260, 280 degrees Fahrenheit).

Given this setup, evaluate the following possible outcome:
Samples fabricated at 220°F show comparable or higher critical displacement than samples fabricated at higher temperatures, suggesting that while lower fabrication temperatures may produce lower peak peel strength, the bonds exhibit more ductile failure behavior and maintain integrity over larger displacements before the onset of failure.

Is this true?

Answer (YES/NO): NO